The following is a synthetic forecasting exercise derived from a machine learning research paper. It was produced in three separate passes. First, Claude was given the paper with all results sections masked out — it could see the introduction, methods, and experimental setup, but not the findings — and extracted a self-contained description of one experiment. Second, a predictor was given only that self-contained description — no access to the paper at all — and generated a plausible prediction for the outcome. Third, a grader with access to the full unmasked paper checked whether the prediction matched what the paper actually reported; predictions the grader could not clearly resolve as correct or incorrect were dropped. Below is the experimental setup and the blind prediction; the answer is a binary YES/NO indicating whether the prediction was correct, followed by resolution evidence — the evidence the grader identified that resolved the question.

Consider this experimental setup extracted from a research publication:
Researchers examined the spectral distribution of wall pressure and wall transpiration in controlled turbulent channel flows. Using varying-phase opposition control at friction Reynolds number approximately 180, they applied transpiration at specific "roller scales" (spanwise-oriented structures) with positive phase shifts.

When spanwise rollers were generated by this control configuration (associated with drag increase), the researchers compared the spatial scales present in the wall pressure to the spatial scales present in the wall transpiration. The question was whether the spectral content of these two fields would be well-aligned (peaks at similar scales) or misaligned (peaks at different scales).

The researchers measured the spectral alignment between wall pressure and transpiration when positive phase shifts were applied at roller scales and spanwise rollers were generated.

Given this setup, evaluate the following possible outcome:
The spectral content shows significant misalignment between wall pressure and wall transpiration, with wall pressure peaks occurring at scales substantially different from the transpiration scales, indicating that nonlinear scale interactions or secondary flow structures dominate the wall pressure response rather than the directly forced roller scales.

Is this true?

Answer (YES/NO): NO